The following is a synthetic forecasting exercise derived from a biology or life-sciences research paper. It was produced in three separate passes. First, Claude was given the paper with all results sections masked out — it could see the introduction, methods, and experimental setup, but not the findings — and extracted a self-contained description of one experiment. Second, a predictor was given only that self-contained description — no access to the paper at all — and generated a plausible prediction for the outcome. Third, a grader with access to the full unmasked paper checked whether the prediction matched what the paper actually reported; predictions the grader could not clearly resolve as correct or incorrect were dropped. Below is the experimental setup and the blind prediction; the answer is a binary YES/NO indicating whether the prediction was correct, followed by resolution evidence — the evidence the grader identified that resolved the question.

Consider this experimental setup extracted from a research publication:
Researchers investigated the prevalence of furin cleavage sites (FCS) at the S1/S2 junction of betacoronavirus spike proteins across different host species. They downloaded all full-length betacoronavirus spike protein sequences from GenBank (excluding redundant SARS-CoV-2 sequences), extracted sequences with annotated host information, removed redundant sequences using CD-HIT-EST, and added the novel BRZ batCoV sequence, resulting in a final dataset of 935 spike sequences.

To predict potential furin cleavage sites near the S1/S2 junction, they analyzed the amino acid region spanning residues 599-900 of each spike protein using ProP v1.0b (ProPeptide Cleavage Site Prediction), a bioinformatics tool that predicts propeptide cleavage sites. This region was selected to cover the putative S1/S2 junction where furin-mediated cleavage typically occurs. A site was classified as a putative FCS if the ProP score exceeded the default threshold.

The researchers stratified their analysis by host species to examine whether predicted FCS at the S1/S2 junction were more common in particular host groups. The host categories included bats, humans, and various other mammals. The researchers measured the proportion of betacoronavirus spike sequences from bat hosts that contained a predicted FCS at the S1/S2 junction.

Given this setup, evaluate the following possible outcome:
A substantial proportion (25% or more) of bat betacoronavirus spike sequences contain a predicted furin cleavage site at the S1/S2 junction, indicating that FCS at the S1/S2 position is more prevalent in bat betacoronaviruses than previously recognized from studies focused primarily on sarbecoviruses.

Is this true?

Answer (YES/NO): NO